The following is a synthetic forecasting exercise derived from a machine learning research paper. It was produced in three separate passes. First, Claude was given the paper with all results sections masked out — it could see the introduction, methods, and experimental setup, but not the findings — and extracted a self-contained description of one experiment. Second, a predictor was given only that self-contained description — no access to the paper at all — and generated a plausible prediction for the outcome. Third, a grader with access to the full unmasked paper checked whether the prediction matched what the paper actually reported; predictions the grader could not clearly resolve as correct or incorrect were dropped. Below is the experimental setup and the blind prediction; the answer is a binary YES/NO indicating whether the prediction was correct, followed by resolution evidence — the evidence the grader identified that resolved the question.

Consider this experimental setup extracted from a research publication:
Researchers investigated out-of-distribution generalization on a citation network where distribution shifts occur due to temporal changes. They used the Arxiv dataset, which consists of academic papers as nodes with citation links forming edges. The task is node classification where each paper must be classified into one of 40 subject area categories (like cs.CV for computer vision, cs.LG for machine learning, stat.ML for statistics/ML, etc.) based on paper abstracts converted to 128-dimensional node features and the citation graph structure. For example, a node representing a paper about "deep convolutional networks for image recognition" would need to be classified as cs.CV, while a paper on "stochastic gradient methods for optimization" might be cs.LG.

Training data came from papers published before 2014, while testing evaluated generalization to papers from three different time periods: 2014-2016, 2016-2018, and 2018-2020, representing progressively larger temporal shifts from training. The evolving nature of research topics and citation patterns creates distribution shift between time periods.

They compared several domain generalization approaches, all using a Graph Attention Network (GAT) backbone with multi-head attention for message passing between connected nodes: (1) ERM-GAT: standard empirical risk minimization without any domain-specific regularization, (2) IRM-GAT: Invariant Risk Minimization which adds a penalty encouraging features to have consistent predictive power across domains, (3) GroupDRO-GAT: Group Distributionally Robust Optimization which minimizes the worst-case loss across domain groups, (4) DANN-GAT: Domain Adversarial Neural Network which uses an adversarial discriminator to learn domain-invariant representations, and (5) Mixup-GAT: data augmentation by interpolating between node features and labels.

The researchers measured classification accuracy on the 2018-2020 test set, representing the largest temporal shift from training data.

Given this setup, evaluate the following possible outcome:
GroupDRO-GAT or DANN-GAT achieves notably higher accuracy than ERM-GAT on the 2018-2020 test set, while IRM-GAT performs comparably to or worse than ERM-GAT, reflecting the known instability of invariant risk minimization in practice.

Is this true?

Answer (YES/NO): NO